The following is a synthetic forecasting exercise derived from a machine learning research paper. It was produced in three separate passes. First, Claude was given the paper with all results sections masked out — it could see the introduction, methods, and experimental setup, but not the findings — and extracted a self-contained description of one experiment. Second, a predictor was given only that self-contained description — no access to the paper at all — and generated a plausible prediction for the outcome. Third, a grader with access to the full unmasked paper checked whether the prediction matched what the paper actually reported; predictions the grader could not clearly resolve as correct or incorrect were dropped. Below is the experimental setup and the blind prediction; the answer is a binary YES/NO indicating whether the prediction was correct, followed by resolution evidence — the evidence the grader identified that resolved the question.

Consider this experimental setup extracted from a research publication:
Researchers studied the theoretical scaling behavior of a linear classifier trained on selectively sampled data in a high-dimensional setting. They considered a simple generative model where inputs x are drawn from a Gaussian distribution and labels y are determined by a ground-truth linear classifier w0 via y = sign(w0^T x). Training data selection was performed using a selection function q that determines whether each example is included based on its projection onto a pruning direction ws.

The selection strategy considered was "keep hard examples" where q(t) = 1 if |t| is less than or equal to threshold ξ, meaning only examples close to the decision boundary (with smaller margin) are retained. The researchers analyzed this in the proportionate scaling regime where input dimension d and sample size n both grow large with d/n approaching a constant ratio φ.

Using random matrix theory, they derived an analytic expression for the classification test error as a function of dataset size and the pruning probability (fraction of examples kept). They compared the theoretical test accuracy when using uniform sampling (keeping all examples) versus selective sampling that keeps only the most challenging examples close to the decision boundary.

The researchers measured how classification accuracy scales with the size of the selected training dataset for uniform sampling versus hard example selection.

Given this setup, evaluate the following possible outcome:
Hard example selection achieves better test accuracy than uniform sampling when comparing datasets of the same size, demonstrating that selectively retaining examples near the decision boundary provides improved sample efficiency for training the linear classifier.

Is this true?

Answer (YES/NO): YES